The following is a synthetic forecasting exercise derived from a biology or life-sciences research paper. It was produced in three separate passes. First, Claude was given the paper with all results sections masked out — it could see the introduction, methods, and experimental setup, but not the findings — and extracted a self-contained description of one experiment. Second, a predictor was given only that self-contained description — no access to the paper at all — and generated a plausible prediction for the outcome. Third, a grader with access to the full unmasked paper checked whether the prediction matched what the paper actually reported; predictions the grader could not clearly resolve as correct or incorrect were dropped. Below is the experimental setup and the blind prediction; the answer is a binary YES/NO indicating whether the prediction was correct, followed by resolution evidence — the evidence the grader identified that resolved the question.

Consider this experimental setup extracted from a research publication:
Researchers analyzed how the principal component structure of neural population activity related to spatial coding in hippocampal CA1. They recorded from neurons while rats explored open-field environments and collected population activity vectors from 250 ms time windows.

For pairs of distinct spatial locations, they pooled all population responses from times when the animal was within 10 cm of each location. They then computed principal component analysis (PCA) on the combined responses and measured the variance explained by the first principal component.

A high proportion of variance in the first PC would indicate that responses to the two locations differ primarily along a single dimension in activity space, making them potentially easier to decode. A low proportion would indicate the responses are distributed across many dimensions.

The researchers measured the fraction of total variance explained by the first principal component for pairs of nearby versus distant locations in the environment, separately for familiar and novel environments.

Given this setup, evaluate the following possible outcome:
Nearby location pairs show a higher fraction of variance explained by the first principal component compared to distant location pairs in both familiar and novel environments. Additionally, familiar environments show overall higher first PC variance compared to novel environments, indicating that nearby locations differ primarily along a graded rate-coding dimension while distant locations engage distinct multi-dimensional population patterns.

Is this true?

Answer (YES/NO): NO